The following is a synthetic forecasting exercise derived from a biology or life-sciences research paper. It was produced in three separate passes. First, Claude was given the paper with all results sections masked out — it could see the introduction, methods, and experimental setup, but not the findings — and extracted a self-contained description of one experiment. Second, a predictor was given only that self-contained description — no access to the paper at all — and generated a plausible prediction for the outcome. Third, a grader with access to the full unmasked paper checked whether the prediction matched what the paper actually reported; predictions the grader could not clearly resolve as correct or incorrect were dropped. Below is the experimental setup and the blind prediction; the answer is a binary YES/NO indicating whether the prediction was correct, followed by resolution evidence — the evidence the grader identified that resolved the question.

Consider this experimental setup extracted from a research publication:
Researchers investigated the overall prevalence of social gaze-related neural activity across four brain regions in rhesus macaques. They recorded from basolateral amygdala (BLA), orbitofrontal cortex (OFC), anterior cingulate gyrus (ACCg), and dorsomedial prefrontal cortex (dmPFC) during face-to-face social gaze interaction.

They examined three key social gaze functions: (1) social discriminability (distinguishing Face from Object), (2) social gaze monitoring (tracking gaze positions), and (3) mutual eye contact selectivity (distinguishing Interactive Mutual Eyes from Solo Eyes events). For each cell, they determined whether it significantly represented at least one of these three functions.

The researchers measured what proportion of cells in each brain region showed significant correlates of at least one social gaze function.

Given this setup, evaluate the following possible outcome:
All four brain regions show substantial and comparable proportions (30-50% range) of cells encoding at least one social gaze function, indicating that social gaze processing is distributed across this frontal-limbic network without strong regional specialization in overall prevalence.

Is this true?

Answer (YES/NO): NO